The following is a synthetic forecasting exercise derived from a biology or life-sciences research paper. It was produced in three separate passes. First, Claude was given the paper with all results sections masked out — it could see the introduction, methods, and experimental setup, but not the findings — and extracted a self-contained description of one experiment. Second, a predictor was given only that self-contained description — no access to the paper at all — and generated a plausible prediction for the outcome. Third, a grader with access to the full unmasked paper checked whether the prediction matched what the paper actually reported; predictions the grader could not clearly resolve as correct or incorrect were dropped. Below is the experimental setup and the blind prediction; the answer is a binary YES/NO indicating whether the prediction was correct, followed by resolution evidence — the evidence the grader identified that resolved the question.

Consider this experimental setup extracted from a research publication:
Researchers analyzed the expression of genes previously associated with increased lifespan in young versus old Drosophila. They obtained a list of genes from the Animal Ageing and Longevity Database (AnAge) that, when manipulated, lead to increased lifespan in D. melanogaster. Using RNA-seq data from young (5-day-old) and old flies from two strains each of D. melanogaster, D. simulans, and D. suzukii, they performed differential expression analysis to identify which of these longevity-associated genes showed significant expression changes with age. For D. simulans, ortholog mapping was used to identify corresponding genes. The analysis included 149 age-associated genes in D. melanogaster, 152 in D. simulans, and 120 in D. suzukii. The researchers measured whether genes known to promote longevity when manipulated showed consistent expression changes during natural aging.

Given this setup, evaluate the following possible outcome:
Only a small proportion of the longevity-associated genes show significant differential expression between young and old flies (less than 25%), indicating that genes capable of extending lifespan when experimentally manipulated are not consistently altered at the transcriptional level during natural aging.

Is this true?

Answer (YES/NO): NO